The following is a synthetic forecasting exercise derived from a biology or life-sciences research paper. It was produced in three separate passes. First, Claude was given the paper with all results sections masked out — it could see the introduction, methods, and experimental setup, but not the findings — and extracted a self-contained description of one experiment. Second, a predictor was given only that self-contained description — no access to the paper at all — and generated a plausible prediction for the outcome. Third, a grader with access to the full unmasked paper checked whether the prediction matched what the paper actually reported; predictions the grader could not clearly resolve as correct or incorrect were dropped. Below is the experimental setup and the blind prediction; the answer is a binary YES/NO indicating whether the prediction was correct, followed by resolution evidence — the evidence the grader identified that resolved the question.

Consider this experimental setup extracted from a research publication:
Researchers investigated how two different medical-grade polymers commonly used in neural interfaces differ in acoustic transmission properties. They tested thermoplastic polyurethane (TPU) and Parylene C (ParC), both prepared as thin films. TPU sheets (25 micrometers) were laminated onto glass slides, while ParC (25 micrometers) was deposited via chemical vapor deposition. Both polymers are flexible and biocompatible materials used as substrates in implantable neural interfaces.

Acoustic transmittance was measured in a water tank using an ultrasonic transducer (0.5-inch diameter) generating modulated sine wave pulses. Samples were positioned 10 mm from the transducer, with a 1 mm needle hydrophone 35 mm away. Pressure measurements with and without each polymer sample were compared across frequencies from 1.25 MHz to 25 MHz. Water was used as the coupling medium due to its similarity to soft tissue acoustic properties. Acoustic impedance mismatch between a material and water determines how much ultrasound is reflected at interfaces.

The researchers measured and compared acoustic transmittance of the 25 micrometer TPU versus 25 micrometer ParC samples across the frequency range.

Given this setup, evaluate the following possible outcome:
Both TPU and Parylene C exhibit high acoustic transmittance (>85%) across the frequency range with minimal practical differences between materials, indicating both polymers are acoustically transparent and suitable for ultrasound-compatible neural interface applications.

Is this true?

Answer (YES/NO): NO